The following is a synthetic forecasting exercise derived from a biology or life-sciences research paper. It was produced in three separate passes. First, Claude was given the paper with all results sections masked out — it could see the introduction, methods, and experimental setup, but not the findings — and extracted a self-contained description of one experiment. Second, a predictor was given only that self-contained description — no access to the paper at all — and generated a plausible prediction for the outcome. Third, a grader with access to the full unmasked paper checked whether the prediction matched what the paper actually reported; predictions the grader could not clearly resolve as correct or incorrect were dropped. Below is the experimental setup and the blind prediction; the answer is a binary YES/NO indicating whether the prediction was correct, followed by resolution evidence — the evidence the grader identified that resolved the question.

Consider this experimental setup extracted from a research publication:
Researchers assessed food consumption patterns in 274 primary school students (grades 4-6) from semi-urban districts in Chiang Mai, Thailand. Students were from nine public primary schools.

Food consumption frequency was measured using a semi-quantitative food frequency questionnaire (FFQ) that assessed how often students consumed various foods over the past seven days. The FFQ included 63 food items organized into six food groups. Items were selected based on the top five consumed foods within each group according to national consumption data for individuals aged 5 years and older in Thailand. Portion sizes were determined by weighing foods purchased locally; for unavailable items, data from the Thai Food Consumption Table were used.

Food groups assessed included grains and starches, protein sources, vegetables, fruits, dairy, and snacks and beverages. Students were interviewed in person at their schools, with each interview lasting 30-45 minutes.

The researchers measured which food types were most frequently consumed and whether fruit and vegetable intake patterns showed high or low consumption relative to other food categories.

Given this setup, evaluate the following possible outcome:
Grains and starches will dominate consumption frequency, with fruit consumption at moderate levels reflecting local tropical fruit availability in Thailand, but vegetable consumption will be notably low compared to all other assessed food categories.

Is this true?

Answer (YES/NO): NO